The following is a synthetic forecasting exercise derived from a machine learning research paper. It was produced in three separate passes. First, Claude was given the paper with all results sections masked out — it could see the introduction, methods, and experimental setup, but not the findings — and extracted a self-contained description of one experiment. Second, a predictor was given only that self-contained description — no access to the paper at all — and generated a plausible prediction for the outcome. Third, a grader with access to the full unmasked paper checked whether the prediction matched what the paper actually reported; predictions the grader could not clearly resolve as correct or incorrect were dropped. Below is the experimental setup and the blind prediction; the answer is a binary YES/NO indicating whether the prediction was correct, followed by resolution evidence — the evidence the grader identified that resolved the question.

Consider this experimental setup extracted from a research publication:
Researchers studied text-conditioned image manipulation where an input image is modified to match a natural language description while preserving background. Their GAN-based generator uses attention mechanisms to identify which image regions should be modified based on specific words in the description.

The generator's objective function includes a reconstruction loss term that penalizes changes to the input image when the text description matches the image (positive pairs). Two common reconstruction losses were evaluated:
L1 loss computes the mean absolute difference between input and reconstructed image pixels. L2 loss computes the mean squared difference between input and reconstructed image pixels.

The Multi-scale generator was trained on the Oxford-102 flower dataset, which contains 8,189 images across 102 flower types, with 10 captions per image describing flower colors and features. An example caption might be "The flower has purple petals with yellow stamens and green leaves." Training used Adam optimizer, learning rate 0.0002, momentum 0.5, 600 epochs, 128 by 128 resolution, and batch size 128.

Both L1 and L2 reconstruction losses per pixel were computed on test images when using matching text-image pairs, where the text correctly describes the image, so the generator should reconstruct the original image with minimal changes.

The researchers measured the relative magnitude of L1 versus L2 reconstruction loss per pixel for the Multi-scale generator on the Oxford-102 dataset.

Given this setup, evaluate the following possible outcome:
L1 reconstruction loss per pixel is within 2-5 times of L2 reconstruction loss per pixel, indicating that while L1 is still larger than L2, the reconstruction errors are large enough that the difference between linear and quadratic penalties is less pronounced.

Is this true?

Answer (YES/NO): YES